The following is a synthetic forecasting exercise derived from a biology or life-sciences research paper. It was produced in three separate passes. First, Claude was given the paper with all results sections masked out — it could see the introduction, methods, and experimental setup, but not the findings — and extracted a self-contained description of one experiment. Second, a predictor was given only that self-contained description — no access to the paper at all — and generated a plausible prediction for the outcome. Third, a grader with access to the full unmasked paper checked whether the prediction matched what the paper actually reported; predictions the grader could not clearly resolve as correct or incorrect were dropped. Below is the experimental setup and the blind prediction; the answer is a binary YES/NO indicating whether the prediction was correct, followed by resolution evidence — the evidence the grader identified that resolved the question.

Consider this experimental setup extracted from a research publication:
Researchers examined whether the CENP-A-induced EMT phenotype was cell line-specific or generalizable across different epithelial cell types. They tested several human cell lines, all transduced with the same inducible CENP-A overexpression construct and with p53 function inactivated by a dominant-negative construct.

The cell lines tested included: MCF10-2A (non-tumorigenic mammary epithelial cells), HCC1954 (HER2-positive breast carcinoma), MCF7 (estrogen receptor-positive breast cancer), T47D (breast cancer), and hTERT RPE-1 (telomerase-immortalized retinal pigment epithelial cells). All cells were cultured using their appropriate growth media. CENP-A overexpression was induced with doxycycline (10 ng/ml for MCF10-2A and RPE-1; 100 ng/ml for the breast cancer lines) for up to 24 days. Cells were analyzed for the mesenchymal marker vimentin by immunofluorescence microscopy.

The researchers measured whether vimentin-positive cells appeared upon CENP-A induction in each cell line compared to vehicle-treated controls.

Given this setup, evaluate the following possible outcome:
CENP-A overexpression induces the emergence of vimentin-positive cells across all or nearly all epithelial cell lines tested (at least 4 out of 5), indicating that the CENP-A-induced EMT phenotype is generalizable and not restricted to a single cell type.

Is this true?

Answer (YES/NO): NO